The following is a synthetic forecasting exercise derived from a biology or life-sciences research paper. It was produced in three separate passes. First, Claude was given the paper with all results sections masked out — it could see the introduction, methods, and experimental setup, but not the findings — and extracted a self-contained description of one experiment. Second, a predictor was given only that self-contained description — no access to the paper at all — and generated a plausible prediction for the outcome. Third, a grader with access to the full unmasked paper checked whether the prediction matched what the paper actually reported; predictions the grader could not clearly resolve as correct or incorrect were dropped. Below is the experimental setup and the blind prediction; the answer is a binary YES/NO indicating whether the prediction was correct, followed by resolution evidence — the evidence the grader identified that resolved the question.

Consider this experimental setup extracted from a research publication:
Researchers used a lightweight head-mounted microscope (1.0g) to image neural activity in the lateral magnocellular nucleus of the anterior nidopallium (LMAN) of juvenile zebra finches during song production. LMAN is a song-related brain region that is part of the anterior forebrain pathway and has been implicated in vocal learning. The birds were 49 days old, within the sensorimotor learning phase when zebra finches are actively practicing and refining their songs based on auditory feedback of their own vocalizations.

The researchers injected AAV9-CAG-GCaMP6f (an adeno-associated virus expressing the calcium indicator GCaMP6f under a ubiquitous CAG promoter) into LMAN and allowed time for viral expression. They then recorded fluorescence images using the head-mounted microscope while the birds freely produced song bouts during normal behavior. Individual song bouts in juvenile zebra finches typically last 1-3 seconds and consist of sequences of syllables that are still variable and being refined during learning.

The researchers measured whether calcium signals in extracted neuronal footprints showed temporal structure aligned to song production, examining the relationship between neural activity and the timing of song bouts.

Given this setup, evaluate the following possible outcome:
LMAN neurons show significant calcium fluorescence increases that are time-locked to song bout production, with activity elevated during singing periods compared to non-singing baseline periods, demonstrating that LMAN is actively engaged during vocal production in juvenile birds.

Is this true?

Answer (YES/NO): NO